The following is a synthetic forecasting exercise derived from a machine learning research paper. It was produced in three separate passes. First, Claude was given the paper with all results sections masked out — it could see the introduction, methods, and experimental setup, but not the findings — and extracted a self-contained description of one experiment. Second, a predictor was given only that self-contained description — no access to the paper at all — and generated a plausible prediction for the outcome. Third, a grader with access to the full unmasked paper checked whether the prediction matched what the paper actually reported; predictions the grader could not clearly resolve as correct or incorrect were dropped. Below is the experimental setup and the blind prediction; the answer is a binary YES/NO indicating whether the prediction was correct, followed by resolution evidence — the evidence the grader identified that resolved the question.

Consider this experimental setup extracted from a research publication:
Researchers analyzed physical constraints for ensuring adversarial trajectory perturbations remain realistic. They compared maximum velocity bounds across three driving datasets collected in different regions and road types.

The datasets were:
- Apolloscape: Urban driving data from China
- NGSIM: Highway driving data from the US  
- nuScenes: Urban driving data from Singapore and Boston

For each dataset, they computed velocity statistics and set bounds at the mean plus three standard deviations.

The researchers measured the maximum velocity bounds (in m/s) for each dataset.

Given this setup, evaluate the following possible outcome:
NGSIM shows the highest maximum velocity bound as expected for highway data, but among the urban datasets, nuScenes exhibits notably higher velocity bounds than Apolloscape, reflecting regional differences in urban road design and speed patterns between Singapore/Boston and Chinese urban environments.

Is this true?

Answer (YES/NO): NO